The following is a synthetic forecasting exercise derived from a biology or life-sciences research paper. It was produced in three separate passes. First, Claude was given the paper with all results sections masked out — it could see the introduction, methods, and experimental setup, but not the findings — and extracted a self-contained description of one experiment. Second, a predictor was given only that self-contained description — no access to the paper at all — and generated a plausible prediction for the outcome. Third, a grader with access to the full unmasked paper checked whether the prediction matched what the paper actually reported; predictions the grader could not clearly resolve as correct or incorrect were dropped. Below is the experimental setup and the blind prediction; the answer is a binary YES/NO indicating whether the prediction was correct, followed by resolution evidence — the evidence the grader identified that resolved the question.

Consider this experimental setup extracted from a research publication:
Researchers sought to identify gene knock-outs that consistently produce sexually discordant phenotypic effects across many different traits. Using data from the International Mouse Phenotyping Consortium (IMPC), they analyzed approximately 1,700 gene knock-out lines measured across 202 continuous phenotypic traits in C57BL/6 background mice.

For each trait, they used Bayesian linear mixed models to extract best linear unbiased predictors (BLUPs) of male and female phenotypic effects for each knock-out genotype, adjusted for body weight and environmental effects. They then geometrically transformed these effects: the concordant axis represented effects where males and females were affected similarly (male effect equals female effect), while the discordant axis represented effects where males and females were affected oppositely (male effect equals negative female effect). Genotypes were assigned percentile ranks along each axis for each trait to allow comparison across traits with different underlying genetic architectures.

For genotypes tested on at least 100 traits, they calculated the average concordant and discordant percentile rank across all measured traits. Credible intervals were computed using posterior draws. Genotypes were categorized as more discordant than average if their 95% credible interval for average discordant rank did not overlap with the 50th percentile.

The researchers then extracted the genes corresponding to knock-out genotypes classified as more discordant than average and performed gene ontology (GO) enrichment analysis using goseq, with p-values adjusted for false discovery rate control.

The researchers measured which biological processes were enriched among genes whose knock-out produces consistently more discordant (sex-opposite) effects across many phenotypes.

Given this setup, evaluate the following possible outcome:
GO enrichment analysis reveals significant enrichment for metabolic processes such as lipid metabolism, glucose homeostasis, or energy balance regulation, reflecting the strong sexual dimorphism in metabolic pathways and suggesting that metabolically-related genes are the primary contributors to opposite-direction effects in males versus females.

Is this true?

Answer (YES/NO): NO